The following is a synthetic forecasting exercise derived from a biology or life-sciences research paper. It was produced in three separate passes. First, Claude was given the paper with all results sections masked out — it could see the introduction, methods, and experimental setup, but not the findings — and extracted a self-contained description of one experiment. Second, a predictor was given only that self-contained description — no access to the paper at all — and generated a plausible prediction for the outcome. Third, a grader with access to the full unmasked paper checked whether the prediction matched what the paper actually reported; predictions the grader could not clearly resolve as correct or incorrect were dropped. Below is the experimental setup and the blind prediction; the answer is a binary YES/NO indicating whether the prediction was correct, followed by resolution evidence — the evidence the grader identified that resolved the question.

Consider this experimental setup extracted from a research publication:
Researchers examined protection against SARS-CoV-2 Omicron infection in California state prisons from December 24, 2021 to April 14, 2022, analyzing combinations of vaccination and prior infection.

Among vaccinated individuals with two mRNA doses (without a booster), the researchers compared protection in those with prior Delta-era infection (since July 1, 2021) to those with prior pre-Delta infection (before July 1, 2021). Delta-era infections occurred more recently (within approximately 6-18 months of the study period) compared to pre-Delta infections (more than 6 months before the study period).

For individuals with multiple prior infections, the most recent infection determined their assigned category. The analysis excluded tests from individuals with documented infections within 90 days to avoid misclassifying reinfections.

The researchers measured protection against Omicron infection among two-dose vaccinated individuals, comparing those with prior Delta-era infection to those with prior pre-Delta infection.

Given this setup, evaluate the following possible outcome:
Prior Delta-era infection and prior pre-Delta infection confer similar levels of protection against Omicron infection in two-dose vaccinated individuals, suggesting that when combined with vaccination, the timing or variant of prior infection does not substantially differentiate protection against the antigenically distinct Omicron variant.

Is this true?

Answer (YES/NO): NO